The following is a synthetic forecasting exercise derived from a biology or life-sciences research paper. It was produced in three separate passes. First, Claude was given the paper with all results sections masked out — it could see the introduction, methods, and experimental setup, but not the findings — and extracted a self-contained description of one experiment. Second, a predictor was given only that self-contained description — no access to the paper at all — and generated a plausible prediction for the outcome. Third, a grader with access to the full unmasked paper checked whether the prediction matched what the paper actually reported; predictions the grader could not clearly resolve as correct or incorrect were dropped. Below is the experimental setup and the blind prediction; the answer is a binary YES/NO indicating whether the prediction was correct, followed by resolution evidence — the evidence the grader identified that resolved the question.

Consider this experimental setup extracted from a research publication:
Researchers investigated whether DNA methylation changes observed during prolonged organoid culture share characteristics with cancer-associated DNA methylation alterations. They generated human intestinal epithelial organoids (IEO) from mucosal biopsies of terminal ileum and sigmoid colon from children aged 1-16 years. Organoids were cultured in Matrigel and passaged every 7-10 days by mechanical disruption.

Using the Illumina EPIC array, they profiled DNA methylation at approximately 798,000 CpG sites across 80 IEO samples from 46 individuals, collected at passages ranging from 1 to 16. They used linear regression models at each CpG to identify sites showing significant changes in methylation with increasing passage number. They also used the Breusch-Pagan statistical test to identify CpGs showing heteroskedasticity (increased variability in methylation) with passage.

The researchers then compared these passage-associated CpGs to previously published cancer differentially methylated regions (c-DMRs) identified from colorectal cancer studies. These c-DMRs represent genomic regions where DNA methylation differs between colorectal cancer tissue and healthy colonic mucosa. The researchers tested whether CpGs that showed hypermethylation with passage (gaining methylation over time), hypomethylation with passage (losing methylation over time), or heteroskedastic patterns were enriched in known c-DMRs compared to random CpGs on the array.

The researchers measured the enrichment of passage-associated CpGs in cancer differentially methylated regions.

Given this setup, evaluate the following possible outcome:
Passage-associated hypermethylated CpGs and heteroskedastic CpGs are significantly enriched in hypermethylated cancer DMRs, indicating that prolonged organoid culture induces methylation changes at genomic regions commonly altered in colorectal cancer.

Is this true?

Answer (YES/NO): NO